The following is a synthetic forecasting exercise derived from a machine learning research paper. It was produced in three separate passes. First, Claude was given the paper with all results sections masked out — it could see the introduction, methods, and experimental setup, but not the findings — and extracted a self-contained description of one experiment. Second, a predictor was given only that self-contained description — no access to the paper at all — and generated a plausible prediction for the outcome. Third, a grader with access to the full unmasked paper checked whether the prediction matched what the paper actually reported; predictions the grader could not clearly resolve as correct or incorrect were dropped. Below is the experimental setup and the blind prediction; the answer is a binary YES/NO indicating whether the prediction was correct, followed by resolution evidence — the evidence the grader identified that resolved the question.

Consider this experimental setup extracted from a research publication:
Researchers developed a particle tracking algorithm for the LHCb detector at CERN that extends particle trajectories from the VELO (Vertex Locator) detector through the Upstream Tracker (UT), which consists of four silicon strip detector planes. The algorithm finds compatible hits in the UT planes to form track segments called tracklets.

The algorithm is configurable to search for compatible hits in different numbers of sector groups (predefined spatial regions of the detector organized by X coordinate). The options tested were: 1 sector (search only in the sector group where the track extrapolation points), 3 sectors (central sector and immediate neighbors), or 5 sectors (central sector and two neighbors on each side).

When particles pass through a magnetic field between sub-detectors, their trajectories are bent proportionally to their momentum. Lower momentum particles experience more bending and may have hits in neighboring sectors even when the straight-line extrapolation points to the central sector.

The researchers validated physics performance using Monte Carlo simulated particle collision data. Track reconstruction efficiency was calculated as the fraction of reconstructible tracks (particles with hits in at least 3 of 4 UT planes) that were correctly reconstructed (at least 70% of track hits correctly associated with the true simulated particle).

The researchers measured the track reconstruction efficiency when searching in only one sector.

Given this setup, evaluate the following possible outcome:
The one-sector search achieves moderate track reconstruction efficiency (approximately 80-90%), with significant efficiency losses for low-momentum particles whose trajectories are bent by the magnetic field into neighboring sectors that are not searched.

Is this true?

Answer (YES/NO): NO